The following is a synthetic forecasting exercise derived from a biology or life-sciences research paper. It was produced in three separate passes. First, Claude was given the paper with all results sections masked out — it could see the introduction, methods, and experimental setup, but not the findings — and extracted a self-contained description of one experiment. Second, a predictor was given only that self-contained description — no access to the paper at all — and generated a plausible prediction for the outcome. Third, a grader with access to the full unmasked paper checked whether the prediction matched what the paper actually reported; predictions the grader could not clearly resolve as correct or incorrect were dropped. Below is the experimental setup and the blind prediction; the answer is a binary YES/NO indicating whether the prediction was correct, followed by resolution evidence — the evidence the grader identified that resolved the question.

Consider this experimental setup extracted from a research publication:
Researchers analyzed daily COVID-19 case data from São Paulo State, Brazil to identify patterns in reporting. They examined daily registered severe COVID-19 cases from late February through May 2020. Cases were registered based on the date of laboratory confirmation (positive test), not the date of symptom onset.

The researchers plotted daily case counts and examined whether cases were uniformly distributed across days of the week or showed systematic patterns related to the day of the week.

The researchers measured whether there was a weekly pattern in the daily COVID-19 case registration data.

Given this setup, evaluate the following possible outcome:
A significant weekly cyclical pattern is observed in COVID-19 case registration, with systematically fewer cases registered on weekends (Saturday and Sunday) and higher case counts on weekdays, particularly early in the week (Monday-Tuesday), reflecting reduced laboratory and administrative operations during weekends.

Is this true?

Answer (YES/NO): NO